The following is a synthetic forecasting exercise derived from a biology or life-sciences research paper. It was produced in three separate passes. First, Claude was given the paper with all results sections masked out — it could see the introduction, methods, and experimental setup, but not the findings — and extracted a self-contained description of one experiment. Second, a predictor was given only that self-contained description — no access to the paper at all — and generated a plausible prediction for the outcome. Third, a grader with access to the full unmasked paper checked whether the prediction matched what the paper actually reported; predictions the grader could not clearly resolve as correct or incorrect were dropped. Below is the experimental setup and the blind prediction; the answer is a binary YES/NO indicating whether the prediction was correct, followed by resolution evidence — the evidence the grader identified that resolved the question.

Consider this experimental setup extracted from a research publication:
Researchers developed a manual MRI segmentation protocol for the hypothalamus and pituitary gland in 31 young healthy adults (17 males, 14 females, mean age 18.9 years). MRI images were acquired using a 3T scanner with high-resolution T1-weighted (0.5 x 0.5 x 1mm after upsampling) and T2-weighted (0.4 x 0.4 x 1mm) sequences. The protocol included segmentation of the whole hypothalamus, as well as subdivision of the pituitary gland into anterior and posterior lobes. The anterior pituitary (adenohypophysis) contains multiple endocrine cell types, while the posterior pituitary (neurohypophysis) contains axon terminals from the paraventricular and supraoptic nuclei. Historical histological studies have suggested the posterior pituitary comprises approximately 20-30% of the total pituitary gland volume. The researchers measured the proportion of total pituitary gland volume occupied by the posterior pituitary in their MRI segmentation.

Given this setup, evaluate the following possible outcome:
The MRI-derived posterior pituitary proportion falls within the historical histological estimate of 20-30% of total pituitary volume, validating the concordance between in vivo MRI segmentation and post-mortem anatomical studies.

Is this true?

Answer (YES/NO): YES